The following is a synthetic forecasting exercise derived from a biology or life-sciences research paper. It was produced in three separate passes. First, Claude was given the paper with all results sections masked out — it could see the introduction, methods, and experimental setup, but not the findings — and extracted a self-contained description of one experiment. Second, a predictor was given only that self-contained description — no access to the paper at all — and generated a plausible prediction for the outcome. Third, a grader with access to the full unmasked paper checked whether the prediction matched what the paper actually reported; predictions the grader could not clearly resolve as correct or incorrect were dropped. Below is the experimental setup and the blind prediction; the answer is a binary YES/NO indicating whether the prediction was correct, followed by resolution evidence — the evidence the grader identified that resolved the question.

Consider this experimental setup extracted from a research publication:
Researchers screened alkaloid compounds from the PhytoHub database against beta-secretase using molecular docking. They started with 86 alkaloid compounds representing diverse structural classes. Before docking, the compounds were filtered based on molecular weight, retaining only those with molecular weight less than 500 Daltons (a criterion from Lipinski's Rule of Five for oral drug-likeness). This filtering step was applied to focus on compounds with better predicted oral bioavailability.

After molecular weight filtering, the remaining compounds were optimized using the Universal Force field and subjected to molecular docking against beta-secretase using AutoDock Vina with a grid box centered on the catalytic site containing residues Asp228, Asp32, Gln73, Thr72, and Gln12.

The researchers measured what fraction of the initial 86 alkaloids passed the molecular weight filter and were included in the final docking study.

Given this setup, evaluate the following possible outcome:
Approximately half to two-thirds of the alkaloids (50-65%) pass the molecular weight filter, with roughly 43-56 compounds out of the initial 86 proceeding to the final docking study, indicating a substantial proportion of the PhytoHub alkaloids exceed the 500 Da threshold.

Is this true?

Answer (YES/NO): YES